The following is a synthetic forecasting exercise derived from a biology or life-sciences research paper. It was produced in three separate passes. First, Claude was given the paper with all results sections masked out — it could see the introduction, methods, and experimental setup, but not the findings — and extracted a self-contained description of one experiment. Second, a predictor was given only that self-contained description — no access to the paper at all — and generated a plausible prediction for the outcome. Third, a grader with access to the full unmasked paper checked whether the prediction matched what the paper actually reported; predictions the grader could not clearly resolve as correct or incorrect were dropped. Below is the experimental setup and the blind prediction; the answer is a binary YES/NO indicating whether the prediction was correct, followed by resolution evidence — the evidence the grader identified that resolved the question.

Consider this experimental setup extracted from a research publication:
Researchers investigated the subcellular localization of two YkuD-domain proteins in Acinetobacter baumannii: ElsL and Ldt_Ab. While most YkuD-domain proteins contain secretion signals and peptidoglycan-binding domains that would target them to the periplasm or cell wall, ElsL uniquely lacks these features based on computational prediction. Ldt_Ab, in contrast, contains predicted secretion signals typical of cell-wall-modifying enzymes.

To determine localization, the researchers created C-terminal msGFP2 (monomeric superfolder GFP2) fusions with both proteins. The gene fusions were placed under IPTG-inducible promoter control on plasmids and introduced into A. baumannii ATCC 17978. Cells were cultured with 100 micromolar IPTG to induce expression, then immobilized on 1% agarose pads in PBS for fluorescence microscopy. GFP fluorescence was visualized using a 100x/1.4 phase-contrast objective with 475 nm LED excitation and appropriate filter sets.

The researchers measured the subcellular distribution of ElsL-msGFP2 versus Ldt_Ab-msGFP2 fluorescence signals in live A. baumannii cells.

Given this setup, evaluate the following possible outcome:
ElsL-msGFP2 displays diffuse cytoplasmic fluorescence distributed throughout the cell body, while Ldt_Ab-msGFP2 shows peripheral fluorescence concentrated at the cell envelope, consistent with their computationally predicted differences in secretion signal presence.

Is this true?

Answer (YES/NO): YES